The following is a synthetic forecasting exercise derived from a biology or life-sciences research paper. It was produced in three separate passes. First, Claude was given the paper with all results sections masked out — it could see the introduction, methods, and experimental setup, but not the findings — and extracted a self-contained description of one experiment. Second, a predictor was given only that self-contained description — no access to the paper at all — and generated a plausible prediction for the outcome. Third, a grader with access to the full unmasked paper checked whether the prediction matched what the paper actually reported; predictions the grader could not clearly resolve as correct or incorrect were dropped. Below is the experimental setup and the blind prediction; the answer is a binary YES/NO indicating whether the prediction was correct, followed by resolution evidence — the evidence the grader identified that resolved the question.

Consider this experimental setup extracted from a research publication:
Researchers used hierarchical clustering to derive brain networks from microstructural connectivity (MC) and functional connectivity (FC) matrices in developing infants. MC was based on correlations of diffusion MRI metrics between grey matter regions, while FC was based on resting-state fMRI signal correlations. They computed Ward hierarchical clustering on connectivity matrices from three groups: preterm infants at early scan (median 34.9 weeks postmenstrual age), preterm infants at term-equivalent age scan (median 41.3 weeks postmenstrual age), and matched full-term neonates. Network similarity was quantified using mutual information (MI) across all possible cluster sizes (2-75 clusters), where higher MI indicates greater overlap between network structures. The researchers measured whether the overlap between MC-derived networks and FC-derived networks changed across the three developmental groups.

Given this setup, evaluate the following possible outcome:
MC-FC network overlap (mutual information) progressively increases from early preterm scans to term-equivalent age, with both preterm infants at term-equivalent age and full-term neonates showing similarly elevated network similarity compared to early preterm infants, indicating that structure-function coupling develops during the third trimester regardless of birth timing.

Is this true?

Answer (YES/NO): NO